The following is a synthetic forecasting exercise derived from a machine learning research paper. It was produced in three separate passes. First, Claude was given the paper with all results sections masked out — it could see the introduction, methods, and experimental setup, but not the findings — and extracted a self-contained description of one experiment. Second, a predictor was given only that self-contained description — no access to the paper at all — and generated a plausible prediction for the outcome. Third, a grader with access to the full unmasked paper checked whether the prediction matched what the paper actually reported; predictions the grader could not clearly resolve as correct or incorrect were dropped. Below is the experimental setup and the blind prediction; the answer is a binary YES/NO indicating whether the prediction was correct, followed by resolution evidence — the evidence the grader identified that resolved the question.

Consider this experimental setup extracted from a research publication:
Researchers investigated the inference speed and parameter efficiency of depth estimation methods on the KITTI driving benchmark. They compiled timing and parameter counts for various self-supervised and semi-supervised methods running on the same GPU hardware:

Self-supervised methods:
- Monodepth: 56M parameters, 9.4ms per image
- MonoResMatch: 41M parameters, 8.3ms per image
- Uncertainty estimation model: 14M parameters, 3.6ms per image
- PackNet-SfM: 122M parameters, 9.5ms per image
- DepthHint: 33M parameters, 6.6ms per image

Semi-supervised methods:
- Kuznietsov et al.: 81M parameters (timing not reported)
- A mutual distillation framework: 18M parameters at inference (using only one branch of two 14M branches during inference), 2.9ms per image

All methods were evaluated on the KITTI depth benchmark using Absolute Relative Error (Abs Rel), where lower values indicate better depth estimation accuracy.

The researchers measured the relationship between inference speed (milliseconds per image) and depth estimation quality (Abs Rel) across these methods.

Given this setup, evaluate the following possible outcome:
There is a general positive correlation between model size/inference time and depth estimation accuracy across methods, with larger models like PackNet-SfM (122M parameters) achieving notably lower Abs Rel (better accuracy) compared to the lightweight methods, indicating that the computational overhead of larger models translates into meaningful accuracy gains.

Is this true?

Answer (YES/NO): NO